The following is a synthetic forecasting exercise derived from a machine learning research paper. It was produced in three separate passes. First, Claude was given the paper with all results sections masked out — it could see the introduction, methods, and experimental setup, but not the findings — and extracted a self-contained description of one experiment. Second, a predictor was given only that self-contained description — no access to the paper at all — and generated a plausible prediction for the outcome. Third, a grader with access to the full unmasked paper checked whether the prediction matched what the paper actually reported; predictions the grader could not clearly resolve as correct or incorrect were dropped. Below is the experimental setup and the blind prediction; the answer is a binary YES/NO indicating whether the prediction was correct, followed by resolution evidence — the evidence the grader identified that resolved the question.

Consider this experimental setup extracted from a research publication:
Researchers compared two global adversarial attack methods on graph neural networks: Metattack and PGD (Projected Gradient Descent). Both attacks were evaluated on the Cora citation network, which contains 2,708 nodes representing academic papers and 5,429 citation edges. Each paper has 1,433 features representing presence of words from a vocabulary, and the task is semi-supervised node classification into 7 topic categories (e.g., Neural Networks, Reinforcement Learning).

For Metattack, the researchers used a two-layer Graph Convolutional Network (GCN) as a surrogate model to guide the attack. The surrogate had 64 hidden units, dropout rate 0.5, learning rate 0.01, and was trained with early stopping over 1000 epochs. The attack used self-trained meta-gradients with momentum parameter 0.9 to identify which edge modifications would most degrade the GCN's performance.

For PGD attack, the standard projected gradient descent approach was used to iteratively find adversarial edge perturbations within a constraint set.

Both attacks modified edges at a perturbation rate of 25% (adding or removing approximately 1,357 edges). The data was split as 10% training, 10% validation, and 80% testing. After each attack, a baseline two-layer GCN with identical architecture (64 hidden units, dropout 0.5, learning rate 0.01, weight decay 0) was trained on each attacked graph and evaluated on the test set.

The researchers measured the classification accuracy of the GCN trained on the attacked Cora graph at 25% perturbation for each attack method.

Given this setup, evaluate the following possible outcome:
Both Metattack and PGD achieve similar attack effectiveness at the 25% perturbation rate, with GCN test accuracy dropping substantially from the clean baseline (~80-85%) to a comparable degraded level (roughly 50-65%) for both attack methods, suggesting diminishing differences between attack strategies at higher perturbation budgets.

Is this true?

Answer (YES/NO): NO